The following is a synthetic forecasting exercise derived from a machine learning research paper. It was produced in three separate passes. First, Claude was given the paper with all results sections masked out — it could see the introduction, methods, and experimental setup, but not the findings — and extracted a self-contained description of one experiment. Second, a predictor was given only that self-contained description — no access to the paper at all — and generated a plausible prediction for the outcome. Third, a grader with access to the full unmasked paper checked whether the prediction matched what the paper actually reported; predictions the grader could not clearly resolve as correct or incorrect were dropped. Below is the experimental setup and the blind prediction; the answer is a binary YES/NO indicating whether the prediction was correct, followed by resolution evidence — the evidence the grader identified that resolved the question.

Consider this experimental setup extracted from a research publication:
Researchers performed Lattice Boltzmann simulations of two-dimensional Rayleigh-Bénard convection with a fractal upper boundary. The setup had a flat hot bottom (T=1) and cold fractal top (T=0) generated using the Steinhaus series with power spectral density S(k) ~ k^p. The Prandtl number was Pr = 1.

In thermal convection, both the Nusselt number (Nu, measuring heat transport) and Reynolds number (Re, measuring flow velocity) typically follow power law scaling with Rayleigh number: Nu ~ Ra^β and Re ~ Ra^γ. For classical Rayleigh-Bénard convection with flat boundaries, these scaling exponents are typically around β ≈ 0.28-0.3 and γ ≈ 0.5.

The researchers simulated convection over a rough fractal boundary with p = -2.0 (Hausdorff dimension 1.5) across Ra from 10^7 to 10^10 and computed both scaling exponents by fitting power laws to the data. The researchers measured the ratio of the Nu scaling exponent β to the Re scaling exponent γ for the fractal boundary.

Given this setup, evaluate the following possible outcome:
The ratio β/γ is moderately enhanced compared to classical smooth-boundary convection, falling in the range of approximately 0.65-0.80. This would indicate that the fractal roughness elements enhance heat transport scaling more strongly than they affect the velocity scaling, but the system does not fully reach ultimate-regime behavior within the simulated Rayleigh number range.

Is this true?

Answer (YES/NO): NO